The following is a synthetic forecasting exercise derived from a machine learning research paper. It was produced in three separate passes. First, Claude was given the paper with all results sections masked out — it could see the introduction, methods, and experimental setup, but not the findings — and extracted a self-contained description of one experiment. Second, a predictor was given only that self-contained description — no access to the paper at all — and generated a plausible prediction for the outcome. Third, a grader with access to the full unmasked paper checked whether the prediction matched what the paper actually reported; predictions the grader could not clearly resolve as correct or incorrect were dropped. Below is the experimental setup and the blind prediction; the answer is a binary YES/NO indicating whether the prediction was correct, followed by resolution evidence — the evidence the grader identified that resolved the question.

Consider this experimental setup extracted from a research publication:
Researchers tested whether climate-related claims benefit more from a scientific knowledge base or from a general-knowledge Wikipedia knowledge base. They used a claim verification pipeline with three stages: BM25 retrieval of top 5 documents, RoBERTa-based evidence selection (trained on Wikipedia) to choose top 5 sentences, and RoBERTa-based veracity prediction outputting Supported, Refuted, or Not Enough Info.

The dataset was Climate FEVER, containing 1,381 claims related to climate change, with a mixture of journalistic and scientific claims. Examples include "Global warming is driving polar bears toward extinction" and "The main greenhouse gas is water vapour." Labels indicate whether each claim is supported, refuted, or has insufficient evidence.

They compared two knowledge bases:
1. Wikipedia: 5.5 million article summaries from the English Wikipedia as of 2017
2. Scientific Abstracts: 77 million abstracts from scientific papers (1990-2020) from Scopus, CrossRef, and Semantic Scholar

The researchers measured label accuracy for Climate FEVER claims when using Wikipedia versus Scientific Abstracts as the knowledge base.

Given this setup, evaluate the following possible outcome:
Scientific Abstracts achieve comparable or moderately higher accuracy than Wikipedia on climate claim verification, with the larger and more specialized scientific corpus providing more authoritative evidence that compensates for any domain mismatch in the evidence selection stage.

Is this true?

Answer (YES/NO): YES